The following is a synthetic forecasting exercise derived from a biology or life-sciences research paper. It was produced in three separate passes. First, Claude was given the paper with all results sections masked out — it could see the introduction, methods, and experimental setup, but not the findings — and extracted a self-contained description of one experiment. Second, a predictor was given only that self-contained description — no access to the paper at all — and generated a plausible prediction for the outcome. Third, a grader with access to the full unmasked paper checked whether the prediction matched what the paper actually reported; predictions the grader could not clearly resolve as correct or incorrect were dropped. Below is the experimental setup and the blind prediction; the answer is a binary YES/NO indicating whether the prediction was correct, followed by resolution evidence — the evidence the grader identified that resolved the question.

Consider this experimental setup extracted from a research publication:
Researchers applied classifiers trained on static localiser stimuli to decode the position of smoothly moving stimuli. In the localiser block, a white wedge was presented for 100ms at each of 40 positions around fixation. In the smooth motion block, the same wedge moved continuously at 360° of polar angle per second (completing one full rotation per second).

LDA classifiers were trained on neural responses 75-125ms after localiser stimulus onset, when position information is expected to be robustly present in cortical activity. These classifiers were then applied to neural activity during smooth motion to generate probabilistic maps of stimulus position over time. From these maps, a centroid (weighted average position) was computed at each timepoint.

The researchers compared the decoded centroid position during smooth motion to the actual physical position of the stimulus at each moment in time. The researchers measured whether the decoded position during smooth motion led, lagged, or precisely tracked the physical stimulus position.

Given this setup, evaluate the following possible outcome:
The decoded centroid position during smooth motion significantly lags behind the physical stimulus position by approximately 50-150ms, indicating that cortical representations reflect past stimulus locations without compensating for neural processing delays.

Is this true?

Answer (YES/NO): NO